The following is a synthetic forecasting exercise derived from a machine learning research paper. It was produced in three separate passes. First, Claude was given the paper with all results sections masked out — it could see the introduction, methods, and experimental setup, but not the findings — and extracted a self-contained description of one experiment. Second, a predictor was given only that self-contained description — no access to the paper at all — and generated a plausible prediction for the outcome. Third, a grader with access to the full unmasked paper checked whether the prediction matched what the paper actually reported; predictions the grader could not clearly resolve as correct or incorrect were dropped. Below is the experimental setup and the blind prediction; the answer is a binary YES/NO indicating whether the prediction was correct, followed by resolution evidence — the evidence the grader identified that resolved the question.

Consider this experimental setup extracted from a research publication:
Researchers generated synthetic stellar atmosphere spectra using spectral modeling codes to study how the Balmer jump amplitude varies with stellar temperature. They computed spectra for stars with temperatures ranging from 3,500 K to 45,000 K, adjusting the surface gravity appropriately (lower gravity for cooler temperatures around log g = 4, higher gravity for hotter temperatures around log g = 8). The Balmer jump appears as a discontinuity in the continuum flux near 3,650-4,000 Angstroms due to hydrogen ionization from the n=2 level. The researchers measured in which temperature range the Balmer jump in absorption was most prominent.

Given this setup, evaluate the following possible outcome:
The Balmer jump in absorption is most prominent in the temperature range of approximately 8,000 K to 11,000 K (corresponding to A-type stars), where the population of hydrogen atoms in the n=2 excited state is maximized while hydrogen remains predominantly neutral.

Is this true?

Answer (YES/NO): NO